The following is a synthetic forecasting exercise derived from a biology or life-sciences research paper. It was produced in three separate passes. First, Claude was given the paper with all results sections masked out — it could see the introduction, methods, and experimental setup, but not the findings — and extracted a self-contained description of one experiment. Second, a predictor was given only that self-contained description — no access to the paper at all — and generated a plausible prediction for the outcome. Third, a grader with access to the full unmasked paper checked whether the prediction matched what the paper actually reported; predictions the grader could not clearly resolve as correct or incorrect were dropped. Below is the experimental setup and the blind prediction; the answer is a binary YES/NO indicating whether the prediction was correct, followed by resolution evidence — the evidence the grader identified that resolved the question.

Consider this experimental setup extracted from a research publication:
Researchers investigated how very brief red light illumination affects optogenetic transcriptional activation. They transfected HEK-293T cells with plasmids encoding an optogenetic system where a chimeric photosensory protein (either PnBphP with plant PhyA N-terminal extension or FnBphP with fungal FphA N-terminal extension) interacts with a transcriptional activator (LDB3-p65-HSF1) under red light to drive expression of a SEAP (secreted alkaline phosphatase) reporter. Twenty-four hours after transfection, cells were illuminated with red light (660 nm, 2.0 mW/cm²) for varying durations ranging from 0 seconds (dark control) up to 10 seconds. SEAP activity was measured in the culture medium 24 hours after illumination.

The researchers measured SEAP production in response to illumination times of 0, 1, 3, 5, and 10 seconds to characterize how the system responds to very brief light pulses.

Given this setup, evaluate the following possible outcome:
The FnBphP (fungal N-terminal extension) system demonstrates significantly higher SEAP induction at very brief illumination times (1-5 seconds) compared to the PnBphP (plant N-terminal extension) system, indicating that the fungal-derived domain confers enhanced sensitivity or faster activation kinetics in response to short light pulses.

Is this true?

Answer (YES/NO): NO